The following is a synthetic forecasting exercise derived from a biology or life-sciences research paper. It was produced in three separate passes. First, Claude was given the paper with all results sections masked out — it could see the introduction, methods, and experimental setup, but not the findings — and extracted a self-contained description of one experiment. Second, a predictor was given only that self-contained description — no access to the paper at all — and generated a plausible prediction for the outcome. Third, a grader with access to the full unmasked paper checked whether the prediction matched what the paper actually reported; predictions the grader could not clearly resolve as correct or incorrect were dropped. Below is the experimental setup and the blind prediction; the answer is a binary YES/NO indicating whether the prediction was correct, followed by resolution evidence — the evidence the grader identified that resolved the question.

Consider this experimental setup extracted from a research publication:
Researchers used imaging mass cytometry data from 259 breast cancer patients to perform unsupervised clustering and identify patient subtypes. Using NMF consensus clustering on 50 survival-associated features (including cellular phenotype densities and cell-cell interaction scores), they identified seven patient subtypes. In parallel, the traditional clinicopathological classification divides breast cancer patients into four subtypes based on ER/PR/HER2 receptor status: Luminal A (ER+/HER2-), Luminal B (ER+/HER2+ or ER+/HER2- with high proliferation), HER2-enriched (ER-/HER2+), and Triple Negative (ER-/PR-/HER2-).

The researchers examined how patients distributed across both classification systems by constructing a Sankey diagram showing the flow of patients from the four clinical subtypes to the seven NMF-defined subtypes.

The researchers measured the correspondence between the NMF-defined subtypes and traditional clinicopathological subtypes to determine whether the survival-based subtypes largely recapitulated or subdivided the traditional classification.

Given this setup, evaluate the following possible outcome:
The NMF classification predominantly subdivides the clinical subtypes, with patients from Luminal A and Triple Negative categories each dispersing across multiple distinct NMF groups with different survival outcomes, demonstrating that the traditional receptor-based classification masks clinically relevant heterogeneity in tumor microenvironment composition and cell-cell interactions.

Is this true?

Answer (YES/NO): YES